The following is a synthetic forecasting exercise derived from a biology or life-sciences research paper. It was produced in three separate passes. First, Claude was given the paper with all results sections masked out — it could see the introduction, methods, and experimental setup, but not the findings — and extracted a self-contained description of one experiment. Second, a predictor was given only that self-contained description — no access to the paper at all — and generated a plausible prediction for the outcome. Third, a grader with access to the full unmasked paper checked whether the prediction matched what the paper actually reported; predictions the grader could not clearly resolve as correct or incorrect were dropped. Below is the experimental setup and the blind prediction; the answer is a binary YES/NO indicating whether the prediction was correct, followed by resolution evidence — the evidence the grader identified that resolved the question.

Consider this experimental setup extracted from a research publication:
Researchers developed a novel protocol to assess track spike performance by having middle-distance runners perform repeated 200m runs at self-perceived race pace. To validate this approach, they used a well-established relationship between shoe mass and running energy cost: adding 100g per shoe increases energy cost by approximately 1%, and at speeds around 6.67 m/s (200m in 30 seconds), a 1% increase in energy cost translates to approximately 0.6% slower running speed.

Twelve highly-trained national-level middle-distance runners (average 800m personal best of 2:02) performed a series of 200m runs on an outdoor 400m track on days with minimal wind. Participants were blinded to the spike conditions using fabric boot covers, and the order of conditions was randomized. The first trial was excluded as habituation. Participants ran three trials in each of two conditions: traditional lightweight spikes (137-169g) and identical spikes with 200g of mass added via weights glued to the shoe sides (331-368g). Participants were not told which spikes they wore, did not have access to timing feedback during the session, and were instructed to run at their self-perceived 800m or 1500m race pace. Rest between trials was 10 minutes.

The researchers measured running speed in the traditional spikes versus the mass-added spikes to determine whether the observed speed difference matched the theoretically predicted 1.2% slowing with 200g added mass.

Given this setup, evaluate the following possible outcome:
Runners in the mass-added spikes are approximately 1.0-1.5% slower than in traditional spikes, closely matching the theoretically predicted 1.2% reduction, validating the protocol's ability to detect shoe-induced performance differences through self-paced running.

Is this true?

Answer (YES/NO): YES